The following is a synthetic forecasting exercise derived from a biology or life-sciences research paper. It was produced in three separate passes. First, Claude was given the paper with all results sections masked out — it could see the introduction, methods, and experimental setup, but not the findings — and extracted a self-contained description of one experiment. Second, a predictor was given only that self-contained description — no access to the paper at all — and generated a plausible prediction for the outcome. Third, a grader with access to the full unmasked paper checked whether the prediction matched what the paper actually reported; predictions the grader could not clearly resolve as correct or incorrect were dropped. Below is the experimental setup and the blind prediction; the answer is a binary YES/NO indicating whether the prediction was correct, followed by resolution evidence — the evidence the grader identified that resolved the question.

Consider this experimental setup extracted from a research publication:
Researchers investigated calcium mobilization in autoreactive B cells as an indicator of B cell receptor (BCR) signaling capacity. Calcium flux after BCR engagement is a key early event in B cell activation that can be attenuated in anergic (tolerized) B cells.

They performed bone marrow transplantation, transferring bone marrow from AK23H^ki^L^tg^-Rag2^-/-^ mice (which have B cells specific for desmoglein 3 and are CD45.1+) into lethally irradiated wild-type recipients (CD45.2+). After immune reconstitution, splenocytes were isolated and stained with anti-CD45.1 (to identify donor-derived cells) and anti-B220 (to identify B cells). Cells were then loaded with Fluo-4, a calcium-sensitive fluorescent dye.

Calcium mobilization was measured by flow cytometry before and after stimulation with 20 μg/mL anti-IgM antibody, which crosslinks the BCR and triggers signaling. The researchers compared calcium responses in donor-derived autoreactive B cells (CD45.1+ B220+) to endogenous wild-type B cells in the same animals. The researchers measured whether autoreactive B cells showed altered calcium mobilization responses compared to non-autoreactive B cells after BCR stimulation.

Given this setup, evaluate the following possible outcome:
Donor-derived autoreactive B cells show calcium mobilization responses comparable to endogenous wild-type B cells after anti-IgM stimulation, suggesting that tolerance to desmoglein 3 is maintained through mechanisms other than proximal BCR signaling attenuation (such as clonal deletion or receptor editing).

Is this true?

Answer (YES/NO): YES